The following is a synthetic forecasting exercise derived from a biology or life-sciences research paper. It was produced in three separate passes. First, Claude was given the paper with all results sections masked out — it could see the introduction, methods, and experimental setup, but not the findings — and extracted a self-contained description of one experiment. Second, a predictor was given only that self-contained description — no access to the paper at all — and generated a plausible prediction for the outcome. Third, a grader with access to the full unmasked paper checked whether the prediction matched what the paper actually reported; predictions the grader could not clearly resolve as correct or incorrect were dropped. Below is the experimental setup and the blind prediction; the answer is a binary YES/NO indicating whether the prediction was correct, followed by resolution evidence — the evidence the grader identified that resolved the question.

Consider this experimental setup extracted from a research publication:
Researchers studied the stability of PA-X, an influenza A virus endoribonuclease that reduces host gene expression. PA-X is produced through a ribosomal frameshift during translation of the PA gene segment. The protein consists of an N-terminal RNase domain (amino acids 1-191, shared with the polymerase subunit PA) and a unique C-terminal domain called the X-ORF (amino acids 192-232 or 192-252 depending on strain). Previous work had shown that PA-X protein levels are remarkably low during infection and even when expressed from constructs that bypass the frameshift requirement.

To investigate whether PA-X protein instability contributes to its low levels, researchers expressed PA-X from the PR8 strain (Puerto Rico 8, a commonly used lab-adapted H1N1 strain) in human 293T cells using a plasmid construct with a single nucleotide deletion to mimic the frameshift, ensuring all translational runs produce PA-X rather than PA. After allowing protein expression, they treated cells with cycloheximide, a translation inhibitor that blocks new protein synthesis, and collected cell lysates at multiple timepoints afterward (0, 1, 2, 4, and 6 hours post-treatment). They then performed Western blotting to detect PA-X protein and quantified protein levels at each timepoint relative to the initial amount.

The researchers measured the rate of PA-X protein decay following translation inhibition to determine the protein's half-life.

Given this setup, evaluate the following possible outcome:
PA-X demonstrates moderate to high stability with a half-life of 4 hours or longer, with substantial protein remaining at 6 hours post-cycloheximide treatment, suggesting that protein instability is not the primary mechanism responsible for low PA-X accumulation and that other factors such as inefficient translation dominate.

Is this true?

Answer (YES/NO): NO